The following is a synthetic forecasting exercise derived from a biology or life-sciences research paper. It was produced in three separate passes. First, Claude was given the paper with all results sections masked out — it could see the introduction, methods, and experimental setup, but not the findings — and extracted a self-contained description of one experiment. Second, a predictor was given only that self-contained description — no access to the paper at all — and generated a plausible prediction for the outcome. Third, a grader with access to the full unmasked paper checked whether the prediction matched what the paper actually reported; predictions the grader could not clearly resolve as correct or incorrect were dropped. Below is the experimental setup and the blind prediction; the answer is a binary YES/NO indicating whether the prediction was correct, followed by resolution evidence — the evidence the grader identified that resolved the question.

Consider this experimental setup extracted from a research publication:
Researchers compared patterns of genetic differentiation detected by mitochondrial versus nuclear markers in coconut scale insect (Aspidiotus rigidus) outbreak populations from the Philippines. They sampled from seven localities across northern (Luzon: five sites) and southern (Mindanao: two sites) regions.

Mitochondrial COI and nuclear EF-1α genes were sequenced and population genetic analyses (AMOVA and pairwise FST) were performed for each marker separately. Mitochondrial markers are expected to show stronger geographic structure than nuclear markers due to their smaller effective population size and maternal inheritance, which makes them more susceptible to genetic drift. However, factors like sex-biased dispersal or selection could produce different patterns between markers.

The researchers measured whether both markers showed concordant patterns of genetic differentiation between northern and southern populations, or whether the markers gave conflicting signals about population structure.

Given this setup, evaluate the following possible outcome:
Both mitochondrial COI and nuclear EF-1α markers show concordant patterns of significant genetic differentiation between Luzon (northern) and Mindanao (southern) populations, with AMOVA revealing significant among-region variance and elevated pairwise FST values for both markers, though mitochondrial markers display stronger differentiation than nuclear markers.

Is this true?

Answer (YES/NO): YES